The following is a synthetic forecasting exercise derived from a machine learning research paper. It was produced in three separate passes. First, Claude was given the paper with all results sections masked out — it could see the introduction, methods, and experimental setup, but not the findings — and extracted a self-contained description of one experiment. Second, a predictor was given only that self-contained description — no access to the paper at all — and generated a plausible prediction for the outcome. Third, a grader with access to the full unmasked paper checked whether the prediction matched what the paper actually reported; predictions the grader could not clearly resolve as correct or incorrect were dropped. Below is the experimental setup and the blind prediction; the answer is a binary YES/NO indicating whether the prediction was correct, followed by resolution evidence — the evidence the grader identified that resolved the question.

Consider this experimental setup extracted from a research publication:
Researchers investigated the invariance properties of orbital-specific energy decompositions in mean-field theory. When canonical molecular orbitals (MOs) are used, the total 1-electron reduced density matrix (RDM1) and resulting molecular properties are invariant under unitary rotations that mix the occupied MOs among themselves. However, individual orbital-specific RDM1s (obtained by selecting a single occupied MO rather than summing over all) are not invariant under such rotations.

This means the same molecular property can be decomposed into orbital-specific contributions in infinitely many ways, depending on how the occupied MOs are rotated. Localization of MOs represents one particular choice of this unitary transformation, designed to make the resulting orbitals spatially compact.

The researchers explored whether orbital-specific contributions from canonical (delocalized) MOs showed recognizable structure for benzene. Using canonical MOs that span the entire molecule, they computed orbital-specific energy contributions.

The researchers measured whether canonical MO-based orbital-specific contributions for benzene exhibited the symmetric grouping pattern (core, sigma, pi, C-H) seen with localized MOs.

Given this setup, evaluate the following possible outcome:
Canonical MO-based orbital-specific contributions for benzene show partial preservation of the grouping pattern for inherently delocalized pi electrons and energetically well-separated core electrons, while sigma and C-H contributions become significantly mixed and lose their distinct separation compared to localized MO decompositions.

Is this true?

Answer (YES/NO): NO